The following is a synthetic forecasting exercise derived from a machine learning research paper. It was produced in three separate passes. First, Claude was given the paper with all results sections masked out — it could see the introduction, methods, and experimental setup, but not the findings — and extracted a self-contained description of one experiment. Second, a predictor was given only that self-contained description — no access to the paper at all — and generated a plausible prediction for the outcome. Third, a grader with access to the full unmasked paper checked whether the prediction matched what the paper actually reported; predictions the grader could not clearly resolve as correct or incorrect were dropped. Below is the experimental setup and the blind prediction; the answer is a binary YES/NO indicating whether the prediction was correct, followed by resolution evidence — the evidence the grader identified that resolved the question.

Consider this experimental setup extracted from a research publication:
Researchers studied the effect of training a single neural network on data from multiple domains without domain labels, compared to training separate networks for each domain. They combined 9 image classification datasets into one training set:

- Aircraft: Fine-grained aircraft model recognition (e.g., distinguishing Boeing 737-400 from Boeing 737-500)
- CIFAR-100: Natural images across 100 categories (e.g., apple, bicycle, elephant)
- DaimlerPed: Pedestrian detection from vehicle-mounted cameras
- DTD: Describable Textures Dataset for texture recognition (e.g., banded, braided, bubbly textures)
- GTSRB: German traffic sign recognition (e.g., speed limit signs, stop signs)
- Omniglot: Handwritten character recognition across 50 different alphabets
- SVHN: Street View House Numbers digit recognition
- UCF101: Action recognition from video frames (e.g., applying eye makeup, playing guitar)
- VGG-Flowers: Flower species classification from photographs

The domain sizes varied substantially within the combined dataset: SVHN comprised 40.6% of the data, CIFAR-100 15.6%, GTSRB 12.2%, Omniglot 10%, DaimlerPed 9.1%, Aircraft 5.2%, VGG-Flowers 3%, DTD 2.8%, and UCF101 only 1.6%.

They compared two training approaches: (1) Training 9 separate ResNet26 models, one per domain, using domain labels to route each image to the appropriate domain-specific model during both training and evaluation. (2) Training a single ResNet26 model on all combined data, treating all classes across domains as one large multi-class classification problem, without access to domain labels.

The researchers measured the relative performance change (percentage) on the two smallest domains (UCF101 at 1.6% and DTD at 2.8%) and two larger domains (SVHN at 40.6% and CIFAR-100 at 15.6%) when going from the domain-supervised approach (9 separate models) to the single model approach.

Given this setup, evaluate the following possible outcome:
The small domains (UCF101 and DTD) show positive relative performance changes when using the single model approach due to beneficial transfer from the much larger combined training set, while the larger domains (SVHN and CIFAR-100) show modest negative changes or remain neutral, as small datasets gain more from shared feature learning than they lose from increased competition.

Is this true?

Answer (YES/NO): NO